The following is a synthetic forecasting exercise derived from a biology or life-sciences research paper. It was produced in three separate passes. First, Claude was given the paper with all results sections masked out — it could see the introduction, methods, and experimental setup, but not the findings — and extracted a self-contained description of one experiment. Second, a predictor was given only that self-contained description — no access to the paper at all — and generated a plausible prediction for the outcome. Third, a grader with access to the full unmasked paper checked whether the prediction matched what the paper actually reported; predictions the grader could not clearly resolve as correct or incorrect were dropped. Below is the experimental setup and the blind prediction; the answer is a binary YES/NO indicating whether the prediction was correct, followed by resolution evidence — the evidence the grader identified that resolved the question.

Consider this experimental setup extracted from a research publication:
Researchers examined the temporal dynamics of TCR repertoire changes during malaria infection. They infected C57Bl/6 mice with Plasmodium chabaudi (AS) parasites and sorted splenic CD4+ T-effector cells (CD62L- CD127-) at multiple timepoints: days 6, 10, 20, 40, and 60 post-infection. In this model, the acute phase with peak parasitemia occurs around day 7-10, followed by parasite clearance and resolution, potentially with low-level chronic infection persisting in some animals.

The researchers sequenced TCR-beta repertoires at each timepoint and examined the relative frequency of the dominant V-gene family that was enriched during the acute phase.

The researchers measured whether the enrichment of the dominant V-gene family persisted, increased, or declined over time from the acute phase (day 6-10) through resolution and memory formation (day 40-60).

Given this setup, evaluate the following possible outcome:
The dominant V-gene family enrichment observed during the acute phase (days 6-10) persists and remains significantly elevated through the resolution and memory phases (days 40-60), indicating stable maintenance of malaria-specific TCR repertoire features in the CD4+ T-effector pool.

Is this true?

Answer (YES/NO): NO